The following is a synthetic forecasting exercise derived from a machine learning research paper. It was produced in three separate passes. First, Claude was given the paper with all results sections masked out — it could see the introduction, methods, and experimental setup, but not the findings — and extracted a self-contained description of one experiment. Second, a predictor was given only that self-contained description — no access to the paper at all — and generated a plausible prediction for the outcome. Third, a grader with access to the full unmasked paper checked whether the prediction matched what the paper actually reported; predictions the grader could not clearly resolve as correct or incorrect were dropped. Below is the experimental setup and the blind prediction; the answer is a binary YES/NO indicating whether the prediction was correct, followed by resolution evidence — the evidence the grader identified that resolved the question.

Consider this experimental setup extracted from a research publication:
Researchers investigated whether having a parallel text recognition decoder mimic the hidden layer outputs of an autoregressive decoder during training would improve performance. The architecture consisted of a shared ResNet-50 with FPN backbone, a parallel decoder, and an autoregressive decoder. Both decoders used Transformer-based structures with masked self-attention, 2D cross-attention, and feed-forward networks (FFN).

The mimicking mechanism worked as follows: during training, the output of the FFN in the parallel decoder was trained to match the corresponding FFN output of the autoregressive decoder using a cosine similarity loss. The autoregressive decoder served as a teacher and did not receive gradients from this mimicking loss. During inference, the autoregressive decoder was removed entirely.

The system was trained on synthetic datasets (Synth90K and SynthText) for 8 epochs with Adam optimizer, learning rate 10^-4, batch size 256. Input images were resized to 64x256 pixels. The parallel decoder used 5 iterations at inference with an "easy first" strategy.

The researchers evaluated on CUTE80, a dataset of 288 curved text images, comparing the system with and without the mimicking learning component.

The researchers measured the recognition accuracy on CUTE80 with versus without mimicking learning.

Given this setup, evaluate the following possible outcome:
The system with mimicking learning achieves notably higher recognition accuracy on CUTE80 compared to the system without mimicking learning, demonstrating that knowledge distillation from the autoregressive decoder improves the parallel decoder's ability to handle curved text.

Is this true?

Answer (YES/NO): NO